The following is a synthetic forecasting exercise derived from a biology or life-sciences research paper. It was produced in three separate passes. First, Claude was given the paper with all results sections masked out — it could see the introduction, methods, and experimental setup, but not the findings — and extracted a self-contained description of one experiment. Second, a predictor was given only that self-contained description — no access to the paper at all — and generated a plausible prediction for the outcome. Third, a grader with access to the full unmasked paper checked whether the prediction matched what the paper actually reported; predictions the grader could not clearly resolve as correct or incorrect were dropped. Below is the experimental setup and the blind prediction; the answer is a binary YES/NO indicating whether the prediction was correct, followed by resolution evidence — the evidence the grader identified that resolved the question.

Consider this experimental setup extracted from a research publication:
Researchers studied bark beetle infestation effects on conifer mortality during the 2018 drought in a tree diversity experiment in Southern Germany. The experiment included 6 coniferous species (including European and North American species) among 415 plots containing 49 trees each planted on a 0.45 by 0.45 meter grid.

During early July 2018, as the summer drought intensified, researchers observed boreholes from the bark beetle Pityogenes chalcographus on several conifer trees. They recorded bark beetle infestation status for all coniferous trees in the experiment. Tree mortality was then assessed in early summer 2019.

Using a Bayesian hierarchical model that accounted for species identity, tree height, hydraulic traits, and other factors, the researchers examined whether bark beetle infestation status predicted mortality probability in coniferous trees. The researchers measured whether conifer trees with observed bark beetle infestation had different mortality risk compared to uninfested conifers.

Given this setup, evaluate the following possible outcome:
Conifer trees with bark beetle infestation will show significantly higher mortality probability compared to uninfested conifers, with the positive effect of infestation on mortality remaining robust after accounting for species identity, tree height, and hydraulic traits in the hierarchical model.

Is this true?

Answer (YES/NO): YES